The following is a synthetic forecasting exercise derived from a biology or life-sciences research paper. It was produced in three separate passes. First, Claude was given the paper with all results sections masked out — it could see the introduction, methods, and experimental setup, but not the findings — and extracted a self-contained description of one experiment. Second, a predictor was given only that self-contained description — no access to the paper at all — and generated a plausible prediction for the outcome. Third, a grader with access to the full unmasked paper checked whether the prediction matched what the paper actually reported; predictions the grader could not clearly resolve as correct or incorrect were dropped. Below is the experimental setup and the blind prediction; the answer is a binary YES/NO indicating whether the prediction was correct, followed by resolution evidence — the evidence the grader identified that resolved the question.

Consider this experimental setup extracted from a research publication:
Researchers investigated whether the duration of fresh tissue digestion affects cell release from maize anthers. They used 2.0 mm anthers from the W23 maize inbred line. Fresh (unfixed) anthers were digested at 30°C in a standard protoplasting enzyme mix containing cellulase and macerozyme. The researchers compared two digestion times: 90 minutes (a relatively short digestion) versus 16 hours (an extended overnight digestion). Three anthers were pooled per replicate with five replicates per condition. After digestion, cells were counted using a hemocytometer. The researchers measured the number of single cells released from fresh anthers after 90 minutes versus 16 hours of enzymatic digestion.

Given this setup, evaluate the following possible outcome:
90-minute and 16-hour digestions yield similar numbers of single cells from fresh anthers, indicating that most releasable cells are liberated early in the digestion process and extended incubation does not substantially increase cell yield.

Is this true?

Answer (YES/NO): NO